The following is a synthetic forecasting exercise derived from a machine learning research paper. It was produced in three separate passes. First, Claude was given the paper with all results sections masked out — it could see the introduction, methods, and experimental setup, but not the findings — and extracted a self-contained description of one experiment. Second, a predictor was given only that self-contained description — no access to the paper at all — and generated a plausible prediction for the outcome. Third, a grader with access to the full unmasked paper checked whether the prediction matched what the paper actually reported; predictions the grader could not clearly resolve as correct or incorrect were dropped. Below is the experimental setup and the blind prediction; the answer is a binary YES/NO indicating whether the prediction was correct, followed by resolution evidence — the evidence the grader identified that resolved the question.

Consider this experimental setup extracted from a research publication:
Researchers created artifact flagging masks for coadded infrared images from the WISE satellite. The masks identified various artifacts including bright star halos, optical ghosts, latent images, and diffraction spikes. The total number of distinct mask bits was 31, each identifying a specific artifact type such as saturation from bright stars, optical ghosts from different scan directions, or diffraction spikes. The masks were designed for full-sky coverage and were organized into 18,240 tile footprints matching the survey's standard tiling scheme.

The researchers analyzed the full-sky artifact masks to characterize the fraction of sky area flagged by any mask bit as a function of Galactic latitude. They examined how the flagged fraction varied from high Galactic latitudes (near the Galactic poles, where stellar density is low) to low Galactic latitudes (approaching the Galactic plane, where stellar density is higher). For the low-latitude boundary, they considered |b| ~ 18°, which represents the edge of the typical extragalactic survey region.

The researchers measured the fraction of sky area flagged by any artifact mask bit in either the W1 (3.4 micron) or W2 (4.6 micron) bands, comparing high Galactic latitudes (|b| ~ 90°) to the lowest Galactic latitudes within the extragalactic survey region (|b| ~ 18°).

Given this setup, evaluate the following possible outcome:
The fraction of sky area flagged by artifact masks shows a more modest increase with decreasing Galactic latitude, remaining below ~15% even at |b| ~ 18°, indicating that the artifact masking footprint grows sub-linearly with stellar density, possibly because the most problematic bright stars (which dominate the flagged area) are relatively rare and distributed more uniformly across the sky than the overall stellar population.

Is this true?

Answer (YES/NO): YES